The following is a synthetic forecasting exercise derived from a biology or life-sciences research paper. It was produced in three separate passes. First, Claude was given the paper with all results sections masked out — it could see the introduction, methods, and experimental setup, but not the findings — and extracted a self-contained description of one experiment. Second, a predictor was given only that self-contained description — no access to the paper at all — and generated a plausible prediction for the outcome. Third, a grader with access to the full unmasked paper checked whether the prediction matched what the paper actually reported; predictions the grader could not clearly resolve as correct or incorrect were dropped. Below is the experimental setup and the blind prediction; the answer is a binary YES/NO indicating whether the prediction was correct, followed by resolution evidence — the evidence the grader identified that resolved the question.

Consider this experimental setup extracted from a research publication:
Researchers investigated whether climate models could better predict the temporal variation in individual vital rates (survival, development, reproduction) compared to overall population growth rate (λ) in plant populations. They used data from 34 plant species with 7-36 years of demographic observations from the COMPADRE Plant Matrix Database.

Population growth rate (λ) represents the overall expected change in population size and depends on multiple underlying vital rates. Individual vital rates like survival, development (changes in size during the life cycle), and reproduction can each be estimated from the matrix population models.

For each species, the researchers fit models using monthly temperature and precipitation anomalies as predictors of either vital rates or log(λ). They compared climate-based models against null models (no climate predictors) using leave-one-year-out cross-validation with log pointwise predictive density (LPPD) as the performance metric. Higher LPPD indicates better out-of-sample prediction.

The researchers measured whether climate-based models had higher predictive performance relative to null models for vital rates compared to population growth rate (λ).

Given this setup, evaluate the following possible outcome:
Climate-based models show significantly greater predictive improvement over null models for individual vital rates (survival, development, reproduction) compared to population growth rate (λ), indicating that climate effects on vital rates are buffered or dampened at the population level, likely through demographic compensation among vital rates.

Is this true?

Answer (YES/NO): NO